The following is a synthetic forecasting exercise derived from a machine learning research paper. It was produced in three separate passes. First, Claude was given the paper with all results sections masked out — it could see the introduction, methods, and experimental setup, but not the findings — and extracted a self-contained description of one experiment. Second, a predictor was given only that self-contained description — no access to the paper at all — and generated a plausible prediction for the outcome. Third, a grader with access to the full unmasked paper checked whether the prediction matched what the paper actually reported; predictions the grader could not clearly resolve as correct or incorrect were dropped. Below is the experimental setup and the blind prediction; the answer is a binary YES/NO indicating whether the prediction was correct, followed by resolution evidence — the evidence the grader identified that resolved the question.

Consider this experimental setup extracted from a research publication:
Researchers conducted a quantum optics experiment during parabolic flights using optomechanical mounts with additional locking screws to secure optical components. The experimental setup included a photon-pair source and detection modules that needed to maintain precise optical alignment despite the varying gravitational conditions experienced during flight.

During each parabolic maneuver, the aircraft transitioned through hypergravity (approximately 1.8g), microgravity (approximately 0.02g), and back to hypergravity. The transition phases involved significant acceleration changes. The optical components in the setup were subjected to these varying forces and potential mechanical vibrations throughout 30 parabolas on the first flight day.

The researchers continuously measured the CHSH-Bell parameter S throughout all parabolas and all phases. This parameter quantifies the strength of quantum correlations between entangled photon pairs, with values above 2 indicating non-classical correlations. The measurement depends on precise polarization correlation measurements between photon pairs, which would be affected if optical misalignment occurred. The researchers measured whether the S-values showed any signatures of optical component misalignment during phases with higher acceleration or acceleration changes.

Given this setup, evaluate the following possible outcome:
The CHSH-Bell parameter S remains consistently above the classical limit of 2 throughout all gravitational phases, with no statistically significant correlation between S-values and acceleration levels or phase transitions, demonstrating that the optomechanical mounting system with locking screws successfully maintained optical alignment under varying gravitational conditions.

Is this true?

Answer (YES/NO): YES